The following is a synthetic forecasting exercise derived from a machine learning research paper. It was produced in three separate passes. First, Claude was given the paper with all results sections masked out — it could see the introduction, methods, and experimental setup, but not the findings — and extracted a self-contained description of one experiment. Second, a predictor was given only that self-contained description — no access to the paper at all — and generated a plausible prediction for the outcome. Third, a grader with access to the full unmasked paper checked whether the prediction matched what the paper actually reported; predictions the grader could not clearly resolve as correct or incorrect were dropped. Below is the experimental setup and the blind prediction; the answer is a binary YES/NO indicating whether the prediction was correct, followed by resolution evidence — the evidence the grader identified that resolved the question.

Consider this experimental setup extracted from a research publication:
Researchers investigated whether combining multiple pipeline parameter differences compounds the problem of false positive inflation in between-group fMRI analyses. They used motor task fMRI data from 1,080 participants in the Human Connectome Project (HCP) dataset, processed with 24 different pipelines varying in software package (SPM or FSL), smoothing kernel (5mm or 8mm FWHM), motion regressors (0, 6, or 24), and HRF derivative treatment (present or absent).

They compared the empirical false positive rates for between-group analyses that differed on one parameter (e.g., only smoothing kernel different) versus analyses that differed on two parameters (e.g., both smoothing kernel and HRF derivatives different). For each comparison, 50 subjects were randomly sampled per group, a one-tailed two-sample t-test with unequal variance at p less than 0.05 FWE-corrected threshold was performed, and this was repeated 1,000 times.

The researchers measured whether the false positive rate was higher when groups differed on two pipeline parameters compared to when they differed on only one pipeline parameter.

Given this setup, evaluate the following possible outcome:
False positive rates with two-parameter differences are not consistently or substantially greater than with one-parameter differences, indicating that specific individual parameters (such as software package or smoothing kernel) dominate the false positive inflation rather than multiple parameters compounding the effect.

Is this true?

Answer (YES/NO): NO